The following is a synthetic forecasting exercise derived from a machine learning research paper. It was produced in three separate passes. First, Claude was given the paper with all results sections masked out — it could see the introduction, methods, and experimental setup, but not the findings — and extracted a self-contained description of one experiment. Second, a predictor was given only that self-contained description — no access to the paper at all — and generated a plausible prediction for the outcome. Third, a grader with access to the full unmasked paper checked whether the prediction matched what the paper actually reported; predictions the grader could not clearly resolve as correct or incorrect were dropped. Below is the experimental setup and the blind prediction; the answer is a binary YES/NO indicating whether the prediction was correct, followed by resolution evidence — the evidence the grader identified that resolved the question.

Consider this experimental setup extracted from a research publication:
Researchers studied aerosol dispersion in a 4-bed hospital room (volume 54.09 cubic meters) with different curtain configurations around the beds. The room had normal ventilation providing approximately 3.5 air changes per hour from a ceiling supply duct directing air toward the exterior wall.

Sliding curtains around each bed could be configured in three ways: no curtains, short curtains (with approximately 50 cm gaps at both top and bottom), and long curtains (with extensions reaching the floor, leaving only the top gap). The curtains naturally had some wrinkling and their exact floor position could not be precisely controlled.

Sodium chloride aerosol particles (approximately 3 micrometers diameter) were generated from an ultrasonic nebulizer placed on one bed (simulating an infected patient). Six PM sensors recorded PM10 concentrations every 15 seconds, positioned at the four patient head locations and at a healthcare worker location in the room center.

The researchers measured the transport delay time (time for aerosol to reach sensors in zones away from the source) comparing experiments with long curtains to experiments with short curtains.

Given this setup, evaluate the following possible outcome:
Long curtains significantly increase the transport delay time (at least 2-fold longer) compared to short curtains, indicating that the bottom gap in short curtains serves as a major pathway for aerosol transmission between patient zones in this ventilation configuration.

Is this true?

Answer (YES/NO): NO